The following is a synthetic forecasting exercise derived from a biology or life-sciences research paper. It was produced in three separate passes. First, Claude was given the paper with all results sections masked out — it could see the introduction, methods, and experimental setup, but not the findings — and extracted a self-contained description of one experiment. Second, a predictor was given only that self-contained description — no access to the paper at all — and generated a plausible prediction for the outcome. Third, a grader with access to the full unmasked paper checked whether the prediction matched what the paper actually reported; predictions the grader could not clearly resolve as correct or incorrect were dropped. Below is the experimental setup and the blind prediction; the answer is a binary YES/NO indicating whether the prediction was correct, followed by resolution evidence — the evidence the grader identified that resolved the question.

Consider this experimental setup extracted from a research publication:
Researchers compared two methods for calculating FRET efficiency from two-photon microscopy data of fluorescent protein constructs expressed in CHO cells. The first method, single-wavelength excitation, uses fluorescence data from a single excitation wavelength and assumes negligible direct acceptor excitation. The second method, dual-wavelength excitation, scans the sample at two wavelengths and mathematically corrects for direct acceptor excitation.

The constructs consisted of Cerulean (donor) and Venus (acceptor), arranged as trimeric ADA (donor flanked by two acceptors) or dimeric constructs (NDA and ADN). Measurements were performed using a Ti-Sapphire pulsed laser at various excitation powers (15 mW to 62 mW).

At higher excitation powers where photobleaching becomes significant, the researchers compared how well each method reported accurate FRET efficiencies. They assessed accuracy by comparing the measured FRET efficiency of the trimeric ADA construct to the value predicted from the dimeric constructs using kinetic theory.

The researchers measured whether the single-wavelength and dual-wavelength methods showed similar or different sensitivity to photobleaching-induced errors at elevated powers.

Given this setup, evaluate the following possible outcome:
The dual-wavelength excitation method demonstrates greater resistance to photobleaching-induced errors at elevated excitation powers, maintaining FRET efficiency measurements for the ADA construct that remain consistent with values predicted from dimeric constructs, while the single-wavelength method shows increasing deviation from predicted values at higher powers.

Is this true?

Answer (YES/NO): NO